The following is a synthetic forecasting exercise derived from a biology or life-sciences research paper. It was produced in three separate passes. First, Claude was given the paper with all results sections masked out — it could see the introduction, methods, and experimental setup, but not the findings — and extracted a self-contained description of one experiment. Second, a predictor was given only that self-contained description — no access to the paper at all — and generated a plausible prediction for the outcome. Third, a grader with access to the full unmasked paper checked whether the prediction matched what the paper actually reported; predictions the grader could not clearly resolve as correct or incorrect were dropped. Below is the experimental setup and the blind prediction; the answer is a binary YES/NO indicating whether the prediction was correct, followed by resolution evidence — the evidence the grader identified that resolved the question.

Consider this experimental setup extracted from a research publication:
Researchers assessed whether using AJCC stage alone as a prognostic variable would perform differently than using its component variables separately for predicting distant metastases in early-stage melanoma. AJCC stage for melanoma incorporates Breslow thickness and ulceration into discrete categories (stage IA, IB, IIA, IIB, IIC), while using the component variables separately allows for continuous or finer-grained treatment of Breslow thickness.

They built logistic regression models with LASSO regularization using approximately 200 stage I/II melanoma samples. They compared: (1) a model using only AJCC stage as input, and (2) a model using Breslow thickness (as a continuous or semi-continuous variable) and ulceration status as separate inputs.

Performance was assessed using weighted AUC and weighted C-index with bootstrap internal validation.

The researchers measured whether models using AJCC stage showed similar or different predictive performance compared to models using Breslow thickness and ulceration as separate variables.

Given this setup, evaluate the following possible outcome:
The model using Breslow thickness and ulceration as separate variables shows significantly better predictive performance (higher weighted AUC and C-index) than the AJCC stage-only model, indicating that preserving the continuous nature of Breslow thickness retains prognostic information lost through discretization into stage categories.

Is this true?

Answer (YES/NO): NO